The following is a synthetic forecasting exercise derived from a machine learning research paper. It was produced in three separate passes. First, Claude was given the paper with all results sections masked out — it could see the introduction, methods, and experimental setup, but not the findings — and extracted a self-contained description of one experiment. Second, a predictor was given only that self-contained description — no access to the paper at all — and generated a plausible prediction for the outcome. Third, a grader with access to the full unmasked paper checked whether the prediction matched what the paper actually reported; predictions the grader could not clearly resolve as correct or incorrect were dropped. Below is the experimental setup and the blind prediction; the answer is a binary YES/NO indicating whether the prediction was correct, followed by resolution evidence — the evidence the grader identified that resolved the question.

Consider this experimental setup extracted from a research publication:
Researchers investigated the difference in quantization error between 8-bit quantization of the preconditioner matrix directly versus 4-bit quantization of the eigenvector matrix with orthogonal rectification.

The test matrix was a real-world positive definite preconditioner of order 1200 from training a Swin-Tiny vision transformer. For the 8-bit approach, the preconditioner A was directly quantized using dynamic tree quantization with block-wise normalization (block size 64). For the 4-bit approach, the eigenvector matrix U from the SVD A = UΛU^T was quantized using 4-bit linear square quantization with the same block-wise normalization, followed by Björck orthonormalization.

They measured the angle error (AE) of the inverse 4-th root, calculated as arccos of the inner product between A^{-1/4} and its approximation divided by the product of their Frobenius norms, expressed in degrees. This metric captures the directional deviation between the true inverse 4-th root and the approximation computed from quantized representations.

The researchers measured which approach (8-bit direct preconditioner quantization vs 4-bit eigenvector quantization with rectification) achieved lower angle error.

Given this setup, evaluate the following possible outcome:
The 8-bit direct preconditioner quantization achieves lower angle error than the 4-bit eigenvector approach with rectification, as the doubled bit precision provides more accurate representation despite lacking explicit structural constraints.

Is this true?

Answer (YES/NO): NO